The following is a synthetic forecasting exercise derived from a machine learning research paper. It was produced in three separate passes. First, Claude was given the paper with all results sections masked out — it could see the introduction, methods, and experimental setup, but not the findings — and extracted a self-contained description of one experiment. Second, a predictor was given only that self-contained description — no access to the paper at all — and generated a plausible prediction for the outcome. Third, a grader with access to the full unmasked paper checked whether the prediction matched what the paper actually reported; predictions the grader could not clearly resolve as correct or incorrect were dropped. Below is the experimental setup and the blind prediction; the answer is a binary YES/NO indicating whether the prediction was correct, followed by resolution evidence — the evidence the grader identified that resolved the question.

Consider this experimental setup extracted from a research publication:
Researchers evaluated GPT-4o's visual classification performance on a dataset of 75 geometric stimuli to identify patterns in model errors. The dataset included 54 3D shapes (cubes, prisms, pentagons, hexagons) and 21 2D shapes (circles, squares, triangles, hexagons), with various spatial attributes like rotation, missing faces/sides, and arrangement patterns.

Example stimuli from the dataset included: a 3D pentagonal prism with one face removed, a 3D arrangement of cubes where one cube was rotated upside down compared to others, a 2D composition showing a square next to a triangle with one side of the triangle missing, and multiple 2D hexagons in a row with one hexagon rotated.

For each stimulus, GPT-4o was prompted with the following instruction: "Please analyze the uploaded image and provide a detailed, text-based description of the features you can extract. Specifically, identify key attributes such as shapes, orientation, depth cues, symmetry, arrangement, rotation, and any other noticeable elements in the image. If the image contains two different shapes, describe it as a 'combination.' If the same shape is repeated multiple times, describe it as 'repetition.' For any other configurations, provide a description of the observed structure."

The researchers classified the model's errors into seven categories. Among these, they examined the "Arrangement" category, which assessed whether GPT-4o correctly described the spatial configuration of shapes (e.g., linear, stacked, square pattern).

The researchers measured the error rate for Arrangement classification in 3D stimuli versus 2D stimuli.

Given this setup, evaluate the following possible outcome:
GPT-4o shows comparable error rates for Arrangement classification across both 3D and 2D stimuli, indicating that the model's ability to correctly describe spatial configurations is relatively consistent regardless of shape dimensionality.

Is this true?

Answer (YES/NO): NO